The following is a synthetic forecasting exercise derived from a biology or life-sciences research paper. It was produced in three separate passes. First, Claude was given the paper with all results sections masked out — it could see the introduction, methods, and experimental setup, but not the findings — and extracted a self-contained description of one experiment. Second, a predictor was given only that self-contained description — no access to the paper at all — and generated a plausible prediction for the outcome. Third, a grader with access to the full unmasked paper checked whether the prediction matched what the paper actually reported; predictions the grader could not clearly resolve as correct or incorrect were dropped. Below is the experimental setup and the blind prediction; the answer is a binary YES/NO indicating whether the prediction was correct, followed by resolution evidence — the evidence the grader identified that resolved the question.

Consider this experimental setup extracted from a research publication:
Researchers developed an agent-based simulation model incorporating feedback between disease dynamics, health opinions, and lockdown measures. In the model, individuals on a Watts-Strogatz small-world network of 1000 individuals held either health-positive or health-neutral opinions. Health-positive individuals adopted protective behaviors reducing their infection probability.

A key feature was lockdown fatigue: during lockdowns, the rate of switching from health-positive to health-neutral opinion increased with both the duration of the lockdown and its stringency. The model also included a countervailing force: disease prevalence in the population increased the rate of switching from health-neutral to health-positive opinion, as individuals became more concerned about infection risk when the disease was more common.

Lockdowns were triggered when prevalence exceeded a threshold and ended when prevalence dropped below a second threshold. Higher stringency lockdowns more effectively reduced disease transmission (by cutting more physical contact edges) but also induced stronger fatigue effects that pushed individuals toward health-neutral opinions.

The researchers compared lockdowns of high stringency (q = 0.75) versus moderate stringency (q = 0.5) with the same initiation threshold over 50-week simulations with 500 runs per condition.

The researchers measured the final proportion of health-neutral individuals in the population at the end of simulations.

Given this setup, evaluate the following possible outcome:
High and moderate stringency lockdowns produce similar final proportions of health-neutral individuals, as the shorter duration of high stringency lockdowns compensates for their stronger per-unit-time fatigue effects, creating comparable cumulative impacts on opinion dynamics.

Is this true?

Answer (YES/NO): NO